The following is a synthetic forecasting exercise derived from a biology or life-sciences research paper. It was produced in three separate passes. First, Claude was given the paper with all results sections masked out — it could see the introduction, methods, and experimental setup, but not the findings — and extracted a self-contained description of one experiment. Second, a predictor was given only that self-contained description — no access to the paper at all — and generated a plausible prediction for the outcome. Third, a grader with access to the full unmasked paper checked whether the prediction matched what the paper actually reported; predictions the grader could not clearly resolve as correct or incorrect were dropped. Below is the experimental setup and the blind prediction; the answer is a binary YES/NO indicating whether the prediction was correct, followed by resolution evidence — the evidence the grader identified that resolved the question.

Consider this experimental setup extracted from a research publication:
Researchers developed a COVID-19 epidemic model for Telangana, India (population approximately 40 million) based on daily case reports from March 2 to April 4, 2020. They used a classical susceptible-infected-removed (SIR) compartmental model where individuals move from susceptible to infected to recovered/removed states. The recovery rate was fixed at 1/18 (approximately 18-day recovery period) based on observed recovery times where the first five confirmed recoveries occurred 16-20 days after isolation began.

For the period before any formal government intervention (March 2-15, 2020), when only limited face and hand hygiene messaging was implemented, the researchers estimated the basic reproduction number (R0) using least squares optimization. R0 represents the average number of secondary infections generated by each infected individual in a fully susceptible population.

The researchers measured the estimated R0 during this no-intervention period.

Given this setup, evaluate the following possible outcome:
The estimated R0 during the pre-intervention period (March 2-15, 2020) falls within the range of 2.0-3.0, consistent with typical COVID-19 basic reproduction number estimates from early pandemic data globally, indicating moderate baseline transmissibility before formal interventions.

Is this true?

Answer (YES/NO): YES